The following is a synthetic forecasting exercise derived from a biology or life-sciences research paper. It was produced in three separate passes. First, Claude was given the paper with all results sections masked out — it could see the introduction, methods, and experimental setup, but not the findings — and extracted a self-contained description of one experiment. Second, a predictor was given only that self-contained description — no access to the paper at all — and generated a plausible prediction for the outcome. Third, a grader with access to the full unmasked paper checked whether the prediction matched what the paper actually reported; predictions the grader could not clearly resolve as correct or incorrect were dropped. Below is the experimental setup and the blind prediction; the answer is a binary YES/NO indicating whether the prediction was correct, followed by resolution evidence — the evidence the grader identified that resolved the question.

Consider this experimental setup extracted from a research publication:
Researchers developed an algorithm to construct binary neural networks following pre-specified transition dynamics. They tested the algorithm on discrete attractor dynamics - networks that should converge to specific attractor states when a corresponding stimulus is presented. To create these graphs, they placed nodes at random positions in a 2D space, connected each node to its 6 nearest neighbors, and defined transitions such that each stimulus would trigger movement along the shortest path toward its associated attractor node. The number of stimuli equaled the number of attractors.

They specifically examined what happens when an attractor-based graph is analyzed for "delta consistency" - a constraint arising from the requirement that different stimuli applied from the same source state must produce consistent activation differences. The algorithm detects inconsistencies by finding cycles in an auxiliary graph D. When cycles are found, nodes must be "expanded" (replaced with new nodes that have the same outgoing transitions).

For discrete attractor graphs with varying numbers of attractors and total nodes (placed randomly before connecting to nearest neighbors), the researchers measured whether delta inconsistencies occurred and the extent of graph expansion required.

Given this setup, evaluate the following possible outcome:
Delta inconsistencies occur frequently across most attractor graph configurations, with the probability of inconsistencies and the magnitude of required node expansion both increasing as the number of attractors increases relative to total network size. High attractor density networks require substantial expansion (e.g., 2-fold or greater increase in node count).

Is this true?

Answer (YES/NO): NO